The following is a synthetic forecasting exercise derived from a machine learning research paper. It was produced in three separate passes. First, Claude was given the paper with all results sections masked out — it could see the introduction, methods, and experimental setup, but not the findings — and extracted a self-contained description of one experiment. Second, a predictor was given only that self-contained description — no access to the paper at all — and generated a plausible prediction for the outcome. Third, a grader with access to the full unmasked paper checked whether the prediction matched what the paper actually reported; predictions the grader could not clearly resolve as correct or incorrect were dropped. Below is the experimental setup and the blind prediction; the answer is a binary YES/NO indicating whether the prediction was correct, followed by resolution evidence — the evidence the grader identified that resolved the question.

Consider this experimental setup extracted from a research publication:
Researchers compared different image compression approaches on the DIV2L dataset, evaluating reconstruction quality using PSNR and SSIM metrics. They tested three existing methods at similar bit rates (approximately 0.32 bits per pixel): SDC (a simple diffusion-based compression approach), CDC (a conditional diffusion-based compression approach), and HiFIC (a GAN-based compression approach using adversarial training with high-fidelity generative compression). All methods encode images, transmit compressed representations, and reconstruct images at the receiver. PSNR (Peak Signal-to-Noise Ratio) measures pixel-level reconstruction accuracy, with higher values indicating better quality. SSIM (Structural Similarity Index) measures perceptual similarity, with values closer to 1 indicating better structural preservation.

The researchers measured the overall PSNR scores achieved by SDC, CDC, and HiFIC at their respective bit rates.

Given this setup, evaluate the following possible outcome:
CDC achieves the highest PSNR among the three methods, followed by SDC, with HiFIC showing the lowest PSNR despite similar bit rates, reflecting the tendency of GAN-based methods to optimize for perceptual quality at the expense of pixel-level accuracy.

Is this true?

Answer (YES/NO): NO